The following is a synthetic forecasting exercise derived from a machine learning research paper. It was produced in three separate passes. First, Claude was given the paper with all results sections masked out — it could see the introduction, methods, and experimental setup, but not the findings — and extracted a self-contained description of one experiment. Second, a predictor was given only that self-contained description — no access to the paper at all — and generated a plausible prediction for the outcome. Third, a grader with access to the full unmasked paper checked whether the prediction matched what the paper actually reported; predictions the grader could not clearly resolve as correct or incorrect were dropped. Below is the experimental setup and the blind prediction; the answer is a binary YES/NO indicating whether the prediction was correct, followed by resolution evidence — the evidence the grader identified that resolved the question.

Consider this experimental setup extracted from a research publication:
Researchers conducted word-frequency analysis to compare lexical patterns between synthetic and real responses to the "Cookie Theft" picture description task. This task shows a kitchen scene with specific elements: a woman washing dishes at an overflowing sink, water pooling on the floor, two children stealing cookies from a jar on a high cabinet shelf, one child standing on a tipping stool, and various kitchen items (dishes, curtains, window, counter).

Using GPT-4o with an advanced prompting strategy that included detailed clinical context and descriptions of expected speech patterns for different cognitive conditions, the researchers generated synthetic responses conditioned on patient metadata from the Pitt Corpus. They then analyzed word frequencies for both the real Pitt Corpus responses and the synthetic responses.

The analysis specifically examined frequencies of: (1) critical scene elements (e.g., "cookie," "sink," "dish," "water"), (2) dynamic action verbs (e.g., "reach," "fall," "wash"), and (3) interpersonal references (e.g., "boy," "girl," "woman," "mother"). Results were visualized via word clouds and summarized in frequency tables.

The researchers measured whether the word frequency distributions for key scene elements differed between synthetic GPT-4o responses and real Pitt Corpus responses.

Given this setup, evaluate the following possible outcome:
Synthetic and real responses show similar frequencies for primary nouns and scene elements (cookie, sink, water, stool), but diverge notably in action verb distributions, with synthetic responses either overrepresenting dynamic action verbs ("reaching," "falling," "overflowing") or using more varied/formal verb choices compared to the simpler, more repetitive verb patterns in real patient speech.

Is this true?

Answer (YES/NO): NO